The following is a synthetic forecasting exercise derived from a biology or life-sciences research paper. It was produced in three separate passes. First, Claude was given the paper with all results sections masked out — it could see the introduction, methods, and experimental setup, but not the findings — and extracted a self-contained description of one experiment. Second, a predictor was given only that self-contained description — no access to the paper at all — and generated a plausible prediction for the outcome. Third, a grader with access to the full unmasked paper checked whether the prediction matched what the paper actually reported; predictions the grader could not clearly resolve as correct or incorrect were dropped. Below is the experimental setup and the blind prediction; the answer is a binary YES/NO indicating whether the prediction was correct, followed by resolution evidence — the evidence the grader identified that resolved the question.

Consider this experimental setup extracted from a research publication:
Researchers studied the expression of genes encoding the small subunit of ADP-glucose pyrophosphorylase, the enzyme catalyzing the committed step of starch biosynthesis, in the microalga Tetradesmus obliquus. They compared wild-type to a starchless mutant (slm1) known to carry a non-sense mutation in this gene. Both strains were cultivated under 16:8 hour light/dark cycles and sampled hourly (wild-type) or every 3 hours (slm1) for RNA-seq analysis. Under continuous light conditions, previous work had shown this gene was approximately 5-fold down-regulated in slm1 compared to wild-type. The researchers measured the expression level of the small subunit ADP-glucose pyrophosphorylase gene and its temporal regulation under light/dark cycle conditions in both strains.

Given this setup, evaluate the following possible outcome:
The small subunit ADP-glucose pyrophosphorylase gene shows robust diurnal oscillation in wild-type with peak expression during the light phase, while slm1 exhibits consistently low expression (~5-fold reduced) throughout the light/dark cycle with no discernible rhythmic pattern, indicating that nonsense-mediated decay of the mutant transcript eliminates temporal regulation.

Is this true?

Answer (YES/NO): NO